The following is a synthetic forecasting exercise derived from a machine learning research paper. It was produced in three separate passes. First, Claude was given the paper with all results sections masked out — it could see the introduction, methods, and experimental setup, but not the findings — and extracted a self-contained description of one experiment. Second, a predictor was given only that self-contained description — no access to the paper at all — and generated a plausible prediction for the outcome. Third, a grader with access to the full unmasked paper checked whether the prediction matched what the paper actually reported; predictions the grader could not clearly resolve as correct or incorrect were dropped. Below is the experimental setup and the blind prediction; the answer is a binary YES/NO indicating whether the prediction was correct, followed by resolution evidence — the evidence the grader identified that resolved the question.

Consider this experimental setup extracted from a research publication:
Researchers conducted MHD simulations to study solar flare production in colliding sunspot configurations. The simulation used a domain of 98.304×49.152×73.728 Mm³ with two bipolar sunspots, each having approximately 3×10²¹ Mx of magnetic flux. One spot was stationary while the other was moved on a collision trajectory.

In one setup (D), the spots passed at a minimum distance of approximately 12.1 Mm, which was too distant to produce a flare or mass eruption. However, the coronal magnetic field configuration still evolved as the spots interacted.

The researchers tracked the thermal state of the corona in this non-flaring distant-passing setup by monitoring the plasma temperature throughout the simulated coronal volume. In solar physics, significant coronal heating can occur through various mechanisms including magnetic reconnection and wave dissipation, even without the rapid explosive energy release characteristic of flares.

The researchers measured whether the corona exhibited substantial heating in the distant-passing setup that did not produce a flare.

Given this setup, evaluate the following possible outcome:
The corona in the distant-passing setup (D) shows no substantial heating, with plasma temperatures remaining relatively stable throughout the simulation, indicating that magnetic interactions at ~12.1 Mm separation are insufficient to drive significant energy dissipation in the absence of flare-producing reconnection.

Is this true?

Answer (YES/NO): NO